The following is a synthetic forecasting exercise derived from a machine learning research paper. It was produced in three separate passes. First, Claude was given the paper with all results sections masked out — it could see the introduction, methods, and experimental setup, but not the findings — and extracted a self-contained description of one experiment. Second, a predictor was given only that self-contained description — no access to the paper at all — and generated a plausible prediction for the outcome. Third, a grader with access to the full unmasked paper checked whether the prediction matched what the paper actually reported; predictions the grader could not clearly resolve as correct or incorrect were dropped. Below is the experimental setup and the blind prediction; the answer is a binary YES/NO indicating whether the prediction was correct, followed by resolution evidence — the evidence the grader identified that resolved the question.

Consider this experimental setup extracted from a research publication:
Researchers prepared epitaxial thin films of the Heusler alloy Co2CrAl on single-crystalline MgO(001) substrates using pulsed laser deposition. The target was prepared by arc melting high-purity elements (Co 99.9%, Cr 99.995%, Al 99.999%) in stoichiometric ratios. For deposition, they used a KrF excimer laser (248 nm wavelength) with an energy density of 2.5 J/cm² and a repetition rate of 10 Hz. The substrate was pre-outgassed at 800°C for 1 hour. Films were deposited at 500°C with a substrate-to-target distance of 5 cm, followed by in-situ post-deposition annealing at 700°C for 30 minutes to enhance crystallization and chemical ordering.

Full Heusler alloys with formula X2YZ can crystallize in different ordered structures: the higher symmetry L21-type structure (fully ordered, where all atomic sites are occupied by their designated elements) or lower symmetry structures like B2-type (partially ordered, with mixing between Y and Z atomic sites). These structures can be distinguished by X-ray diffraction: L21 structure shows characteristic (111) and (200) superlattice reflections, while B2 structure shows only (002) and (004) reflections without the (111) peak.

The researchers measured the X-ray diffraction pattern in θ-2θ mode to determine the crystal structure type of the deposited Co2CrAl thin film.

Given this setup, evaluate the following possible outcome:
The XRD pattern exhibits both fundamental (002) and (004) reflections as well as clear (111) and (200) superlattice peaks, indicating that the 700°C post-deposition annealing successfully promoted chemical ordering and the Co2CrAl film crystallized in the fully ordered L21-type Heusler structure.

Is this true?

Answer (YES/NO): NO